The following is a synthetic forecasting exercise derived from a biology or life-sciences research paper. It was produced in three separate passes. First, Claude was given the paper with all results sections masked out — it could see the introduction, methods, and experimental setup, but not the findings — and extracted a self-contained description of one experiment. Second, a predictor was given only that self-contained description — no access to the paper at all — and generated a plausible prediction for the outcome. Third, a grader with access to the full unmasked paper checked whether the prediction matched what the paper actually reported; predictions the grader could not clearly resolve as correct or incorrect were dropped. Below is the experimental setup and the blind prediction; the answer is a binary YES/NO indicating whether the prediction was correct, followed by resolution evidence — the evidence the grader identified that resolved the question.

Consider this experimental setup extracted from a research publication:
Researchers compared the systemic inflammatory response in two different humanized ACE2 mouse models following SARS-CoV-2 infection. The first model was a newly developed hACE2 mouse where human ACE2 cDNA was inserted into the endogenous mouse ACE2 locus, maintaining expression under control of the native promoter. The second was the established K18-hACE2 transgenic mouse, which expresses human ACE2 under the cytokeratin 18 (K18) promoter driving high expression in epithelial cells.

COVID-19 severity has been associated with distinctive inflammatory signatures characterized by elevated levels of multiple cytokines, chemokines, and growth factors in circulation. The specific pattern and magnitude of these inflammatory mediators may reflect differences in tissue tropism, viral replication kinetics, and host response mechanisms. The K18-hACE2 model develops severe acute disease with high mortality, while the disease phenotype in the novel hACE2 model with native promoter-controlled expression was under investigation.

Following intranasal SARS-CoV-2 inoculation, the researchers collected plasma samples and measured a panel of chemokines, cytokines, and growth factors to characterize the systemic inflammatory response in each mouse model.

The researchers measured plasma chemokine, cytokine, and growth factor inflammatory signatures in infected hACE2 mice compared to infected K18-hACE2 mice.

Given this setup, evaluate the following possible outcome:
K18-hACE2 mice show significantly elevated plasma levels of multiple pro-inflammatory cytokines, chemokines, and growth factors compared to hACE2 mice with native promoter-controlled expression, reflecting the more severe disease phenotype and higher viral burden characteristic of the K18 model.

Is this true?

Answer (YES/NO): NO